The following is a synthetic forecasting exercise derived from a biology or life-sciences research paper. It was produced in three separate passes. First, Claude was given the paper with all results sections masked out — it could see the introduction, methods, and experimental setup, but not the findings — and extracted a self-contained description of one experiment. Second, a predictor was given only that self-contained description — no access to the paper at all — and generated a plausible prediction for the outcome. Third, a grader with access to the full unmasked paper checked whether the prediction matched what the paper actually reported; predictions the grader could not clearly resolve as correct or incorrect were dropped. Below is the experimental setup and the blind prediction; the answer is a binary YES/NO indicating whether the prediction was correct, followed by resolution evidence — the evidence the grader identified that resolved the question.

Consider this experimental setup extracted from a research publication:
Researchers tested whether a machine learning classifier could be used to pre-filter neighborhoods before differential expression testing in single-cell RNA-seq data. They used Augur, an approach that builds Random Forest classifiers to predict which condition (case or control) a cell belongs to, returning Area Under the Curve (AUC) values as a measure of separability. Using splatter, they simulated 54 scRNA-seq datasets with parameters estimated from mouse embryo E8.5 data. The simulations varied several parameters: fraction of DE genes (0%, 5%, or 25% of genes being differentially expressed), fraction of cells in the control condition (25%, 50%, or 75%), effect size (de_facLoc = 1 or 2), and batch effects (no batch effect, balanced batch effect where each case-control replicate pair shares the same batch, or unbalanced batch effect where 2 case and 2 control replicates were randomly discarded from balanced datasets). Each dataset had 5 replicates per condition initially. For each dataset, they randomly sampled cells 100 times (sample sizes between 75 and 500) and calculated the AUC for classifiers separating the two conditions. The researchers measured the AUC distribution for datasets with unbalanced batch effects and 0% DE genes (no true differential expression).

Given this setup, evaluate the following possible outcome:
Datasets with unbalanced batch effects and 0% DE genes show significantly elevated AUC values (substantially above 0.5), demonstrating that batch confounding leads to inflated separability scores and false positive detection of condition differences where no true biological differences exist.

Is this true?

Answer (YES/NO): YES